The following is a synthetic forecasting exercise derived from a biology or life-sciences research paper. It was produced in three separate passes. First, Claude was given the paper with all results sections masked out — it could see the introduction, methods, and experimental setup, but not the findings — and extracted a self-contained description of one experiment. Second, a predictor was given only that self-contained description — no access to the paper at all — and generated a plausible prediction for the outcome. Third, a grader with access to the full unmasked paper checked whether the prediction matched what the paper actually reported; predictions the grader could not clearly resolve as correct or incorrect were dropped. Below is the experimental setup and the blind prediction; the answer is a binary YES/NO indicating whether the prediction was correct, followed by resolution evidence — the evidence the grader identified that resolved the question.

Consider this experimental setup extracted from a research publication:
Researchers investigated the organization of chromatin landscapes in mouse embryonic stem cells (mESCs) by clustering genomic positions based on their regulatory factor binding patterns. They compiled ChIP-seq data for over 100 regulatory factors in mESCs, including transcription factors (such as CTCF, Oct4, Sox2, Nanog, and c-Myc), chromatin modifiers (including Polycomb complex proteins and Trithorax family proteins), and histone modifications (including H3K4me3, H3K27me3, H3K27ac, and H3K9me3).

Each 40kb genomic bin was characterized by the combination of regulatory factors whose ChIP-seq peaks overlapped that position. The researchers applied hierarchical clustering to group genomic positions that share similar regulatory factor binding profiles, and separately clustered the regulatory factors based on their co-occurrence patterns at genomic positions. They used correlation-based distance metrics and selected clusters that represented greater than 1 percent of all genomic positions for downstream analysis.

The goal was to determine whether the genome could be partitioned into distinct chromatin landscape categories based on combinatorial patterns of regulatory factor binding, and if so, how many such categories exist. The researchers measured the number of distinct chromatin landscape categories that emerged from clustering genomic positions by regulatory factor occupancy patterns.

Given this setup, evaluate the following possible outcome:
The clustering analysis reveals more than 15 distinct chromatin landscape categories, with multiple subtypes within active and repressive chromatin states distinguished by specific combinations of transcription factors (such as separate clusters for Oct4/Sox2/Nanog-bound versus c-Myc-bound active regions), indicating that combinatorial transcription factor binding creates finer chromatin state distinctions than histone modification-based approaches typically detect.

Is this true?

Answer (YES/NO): NO